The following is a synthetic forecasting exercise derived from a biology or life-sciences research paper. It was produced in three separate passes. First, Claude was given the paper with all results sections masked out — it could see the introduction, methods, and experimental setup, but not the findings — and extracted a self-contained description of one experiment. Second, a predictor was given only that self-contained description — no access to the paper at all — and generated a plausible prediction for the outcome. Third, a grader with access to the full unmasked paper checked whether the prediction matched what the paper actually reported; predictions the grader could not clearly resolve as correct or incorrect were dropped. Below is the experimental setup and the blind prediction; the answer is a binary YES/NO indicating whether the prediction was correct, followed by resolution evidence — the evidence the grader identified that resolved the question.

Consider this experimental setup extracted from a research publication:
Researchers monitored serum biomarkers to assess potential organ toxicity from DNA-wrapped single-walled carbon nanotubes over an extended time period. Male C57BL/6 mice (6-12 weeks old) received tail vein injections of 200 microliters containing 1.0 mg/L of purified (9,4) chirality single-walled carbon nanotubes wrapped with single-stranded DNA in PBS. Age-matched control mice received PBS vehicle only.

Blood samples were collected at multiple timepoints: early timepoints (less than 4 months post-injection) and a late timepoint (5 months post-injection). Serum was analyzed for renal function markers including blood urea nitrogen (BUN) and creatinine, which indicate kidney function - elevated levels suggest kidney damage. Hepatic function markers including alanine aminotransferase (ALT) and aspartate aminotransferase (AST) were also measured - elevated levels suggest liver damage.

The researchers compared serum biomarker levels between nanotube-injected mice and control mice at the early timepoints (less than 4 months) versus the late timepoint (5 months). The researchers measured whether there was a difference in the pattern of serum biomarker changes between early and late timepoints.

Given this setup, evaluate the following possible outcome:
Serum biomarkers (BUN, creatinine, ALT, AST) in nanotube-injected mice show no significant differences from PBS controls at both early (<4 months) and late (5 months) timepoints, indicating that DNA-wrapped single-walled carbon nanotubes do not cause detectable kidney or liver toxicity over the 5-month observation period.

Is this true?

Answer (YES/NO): NO